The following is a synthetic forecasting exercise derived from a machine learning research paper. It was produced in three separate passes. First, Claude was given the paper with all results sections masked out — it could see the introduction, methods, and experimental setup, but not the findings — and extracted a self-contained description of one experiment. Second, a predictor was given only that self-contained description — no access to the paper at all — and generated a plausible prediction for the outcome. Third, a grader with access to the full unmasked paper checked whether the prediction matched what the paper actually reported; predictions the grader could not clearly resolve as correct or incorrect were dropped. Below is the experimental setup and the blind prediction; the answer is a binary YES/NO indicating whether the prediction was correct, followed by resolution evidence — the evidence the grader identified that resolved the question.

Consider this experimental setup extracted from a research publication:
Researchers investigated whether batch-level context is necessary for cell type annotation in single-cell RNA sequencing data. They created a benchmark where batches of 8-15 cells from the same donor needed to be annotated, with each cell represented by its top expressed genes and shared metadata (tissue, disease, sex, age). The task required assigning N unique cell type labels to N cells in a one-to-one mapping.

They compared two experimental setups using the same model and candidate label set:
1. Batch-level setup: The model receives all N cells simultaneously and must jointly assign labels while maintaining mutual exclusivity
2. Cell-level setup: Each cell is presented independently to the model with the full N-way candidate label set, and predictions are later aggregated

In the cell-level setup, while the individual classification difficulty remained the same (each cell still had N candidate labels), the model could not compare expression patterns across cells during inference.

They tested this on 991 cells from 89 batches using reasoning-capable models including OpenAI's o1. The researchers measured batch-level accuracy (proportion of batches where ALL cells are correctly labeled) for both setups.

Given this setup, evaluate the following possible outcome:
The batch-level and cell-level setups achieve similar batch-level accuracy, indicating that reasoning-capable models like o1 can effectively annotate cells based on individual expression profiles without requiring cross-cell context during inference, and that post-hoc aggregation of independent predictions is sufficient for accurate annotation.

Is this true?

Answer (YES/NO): NO